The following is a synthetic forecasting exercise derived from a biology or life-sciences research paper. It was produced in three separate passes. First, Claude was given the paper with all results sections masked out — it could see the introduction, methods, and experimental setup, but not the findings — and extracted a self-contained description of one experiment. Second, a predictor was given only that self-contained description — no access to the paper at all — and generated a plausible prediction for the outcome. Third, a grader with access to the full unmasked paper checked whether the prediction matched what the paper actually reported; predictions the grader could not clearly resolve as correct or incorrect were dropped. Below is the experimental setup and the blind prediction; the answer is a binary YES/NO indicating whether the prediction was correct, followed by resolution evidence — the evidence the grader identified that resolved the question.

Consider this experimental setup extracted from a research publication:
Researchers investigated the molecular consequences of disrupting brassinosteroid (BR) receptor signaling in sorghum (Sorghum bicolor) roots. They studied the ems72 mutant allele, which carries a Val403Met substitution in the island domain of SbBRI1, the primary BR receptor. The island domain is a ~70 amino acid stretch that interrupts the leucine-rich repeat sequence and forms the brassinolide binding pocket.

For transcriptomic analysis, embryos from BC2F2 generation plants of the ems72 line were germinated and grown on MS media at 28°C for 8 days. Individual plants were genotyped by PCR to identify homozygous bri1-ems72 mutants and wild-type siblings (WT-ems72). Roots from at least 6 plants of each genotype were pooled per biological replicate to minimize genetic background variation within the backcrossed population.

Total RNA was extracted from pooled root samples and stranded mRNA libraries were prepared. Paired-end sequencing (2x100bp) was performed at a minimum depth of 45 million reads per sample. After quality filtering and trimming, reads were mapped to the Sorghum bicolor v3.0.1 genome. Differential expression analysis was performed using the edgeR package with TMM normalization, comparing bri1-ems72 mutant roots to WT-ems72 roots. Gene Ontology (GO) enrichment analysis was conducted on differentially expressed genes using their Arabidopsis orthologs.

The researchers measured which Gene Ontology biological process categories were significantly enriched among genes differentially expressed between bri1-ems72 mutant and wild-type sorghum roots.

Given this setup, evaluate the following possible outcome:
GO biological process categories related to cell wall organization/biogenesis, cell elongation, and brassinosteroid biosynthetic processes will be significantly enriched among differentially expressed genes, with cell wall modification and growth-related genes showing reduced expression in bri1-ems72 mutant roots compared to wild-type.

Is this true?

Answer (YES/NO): NO